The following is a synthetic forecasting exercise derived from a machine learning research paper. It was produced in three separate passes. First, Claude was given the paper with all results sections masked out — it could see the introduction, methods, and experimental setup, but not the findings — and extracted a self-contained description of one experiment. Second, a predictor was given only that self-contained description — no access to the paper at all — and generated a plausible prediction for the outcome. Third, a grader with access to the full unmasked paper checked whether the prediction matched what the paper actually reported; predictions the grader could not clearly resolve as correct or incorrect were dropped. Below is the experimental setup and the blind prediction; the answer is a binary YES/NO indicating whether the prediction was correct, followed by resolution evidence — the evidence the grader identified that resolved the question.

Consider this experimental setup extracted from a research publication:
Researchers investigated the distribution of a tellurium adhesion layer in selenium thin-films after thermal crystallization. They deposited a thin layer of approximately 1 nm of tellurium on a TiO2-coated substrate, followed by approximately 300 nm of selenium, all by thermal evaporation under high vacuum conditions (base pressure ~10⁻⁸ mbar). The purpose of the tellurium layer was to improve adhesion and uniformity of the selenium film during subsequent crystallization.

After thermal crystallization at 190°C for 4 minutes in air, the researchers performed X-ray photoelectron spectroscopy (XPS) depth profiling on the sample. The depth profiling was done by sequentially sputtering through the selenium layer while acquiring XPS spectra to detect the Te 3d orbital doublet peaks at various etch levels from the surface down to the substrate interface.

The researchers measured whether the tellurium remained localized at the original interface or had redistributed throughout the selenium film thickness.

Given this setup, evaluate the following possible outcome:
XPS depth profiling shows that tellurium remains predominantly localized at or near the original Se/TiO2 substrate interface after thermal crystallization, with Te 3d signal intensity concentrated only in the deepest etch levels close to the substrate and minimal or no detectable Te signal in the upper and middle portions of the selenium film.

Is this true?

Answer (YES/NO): NO